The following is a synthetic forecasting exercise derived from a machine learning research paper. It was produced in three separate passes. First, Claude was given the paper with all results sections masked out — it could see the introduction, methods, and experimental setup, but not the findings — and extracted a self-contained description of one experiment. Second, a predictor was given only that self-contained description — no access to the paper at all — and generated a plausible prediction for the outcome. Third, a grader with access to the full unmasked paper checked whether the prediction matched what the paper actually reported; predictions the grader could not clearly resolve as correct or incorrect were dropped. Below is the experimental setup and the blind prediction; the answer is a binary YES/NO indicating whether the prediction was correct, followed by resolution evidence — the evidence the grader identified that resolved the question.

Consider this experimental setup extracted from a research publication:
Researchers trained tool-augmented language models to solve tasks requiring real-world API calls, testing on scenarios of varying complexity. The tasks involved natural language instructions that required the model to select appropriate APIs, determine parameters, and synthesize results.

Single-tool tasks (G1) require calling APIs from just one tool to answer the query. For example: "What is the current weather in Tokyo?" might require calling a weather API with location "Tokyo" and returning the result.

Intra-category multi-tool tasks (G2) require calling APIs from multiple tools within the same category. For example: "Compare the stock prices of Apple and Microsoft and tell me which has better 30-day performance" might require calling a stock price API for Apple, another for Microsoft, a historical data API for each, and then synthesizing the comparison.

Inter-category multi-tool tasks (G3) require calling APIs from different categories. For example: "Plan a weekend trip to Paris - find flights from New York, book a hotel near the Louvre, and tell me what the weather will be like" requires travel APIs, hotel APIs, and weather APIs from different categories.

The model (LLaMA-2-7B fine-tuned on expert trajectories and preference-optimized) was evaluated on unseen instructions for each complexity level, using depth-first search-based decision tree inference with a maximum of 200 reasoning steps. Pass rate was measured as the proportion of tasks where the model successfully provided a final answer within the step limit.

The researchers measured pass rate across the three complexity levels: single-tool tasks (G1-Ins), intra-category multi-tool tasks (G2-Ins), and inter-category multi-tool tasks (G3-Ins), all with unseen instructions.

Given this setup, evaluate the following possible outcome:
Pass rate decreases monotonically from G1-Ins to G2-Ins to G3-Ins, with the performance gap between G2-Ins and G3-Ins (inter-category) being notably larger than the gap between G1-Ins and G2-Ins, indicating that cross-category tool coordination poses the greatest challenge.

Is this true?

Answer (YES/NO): NO